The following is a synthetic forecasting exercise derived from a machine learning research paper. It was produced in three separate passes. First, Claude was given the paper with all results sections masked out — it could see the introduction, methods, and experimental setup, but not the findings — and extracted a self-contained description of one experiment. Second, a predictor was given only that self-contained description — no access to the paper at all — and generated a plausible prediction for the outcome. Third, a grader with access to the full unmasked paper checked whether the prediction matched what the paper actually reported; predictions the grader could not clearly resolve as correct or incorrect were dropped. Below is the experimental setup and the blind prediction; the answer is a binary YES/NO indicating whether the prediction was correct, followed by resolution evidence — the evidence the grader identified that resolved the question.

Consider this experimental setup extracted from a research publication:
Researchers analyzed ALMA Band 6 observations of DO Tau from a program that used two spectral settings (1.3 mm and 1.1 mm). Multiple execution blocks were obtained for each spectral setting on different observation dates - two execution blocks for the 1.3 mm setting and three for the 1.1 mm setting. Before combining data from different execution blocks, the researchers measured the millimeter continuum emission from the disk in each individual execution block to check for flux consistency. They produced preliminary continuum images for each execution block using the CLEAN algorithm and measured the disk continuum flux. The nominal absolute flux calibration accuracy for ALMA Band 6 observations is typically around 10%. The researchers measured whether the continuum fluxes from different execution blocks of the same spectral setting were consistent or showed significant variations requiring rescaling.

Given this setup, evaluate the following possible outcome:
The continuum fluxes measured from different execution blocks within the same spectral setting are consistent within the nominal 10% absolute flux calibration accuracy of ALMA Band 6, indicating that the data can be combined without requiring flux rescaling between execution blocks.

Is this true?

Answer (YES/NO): NO